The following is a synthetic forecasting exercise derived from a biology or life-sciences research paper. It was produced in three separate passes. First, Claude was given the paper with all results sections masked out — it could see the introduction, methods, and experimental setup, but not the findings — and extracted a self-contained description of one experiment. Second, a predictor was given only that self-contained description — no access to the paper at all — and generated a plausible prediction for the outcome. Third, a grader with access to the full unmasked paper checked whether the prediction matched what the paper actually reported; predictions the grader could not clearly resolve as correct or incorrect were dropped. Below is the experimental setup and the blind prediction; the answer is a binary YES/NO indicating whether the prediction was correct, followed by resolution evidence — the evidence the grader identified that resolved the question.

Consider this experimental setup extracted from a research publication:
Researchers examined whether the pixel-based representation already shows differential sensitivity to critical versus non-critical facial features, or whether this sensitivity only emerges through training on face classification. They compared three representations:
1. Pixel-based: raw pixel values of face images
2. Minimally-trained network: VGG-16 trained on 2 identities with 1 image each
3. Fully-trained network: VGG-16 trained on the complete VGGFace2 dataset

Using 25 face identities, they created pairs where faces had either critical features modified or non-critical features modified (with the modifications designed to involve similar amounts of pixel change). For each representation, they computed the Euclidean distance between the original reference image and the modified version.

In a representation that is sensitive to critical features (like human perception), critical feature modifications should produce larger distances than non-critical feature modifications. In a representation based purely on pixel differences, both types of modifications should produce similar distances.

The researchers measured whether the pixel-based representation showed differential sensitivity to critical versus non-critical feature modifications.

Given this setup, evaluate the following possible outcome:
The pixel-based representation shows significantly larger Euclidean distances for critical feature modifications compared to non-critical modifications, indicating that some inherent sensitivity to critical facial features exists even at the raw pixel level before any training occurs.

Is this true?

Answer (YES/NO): NO